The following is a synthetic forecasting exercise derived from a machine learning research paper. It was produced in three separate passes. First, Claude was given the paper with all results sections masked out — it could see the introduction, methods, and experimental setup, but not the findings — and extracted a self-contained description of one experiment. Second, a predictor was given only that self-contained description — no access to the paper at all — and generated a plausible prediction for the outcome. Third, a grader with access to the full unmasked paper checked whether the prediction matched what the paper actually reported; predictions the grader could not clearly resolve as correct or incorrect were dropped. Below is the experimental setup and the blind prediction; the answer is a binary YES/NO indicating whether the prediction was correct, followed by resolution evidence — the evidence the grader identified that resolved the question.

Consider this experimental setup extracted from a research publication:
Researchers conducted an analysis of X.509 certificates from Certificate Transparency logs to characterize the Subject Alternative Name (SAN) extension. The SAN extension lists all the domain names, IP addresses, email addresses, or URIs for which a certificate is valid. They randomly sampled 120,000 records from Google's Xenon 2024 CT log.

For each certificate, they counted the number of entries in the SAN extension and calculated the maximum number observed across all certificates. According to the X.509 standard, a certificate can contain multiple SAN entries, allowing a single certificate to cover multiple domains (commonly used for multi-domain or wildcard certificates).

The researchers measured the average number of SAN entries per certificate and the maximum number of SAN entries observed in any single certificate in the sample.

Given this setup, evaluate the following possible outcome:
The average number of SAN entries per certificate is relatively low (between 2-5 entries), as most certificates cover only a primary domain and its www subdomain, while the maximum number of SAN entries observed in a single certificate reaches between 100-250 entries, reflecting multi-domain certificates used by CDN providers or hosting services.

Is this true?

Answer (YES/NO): YES